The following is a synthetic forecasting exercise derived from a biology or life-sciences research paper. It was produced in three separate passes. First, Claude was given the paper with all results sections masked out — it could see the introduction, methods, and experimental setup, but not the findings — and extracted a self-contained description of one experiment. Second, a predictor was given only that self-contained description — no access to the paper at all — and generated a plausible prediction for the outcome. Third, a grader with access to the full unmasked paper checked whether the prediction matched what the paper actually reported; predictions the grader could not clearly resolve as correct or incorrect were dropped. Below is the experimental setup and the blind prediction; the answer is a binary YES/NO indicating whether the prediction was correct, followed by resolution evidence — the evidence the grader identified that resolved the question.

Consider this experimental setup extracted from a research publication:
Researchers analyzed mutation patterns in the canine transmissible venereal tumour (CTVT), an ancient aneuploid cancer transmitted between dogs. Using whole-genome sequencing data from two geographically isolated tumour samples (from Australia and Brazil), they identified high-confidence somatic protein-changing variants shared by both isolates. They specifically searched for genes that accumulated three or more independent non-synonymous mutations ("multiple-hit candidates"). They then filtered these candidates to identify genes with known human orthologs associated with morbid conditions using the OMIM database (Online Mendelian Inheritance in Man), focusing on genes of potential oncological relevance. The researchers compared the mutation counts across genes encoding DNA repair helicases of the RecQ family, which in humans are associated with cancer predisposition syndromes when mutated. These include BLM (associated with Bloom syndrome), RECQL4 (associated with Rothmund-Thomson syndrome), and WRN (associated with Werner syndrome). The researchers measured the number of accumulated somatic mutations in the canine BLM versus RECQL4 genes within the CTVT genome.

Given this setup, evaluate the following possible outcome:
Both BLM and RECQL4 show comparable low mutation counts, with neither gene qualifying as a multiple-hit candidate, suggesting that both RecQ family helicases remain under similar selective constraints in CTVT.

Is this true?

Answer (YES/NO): NO